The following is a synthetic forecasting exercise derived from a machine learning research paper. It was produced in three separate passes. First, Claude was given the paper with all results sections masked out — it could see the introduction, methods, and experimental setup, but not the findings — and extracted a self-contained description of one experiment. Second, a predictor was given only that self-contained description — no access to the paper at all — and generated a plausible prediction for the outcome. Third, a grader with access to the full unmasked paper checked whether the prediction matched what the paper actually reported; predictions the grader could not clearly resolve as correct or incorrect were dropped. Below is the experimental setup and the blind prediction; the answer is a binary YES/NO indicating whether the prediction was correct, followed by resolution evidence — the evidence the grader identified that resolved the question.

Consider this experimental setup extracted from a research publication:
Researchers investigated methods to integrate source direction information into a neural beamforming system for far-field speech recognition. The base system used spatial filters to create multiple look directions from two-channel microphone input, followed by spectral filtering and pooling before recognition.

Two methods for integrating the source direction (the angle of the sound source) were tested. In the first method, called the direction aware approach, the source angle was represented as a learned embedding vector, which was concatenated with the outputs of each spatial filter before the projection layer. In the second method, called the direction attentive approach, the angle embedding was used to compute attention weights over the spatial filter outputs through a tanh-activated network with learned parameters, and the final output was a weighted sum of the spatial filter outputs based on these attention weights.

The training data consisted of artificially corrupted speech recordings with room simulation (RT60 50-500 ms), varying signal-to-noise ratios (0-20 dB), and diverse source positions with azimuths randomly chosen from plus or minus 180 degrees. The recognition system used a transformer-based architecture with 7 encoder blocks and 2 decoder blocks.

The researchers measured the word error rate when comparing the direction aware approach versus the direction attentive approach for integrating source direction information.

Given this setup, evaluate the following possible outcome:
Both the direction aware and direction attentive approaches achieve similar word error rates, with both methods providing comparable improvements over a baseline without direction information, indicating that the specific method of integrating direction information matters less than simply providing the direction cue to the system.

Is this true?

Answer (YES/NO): YES